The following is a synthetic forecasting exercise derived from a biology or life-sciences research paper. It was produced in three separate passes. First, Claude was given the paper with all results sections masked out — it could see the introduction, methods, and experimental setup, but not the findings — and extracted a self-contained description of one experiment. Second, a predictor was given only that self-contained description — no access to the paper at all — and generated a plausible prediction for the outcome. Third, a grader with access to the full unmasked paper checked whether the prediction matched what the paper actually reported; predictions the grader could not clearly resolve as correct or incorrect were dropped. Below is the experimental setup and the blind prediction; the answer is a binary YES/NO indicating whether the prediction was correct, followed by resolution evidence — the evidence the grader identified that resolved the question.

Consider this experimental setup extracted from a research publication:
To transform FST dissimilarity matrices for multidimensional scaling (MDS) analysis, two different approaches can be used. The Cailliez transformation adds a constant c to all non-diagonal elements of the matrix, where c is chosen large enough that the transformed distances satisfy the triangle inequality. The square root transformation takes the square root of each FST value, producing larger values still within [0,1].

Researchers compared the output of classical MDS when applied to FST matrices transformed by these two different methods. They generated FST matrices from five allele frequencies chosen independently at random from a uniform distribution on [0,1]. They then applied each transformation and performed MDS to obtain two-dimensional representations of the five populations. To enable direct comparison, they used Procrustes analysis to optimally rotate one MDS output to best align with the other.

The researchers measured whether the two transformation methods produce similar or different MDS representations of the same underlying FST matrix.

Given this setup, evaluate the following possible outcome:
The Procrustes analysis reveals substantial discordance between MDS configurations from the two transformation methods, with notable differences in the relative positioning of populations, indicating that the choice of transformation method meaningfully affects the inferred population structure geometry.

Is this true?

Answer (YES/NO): YES